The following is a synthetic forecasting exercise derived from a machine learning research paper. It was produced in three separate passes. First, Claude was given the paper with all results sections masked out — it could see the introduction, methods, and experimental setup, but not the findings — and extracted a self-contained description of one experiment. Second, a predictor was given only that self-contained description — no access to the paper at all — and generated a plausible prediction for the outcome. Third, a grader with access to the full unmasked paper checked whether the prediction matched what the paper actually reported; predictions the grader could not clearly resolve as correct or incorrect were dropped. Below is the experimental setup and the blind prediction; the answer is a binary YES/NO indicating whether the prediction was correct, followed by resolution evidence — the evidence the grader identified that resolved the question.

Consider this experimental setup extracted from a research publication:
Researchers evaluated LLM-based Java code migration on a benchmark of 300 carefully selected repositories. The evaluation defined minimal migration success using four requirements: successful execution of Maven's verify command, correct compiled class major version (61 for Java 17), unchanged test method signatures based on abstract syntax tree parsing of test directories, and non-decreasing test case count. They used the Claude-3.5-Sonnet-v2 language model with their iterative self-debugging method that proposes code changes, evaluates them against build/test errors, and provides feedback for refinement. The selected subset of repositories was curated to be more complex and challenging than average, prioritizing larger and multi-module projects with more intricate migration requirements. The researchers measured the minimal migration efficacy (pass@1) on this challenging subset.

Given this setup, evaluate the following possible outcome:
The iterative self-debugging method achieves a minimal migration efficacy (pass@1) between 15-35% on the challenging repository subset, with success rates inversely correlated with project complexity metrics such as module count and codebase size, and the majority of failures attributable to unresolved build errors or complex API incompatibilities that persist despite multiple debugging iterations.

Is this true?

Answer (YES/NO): NO